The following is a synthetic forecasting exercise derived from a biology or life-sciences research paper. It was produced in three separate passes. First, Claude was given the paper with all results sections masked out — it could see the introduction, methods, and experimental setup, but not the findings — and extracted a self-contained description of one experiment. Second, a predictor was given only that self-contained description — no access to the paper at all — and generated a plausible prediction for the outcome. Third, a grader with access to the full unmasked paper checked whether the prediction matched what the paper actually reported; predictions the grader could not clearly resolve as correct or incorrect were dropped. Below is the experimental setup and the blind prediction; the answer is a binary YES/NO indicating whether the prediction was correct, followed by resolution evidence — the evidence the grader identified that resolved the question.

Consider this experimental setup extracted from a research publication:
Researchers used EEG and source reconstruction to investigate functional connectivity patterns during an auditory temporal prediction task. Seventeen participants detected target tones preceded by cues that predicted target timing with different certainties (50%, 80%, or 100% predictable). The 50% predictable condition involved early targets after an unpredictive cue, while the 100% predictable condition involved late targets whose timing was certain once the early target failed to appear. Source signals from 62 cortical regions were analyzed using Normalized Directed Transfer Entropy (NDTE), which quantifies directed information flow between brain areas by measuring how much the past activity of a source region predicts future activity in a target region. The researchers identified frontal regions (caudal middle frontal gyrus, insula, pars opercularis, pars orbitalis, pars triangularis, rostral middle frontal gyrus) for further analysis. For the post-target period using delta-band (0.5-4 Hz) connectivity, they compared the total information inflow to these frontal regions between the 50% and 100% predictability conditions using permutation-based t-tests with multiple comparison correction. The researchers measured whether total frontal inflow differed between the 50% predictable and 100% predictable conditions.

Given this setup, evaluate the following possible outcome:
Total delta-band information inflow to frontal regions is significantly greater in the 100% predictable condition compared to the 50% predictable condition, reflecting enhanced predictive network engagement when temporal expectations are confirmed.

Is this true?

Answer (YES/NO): NO